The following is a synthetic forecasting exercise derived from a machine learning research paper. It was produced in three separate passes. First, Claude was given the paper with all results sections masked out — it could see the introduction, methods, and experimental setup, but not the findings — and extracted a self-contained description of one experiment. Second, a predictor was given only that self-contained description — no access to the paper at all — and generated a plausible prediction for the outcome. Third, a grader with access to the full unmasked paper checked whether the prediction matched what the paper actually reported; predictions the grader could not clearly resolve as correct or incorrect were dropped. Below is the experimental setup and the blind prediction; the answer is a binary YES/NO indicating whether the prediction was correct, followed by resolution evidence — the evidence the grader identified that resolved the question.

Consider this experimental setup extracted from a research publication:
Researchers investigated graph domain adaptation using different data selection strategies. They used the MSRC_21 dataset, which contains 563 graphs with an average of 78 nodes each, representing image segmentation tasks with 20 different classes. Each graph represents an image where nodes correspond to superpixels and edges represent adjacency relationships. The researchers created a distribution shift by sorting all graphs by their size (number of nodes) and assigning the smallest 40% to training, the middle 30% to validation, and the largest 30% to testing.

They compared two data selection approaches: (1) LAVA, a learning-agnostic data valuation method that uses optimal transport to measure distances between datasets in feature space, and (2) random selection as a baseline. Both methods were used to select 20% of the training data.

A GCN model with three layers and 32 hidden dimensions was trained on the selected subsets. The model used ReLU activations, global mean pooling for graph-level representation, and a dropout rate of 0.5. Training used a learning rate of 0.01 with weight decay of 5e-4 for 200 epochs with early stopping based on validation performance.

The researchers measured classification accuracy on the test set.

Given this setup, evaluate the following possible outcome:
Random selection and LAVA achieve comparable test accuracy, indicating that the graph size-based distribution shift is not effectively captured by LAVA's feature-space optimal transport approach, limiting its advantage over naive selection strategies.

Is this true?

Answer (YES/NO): NO